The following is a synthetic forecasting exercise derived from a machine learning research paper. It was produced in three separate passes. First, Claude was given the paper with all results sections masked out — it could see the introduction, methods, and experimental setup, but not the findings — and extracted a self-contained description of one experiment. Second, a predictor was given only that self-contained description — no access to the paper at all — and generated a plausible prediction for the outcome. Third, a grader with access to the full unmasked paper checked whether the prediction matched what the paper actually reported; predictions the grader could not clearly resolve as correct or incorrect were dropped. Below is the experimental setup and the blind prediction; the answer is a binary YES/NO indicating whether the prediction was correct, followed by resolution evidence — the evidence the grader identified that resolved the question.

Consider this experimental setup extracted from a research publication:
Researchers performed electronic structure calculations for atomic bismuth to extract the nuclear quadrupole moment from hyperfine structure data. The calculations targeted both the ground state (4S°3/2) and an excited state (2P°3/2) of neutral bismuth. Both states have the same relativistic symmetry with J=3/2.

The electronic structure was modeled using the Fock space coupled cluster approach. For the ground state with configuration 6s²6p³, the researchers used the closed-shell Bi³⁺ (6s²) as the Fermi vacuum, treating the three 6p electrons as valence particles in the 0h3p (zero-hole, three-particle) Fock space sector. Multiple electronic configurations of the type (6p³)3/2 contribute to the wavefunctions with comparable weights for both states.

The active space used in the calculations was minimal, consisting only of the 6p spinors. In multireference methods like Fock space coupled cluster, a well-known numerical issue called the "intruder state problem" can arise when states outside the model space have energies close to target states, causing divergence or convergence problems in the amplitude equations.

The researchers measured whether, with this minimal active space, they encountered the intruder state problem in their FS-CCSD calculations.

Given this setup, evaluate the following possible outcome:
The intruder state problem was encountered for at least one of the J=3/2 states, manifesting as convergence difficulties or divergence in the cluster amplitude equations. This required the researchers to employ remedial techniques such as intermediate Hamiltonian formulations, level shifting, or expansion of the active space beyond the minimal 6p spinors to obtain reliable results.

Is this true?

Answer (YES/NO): NO